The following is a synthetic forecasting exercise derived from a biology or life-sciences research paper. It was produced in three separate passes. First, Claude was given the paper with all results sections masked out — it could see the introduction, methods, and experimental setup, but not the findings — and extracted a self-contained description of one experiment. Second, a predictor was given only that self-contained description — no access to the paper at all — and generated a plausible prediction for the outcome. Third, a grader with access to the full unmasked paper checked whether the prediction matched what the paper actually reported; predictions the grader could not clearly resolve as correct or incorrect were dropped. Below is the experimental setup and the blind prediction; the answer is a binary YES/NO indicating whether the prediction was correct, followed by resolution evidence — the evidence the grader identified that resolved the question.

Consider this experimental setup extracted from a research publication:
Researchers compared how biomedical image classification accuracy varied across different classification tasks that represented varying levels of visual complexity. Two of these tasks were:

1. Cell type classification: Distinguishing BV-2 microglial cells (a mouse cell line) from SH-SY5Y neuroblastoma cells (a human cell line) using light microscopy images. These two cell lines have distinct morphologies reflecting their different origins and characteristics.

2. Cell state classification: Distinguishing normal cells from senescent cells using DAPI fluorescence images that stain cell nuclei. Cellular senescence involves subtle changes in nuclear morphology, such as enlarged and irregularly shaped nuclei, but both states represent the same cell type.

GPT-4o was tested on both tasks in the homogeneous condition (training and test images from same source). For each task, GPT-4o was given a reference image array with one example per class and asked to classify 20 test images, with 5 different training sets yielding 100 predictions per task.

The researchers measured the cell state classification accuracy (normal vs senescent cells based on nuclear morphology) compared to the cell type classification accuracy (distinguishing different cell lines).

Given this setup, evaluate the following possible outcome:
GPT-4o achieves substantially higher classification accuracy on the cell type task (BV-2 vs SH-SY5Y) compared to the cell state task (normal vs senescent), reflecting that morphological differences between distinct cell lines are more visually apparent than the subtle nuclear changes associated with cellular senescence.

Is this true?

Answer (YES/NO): NO